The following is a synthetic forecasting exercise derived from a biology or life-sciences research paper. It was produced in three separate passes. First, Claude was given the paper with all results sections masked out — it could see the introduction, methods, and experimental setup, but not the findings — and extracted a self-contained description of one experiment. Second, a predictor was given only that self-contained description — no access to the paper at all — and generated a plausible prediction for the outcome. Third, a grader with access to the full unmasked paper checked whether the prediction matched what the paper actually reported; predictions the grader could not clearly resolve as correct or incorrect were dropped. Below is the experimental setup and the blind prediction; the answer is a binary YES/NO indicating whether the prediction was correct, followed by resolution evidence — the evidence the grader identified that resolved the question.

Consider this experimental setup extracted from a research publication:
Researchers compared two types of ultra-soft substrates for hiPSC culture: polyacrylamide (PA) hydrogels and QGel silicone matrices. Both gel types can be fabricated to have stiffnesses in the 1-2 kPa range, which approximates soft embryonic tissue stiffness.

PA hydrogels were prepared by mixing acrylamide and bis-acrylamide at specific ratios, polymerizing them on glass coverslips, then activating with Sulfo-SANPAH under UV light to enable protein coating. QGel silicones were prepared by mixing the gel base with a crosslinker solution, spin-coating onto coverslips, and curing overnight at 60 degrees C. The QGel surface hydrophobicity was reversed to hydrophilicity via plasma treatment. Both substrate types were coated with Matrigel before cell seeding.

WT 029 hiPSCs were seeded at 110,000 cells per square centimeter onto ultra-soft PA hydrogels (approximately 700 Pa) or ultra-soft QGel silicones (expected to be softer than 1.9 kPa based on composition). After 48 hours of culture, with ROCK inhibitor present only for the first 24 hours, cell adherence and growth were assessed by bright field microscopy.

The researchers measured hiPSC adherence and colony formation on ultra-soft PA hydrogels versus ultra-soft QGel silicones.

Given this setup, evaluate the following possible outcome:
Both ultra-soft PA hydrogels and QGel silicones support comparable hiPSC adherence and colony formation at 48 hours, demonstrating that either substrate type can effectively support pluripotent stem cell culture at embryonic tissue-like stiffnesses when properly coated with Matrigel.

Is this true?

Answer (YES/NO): NO